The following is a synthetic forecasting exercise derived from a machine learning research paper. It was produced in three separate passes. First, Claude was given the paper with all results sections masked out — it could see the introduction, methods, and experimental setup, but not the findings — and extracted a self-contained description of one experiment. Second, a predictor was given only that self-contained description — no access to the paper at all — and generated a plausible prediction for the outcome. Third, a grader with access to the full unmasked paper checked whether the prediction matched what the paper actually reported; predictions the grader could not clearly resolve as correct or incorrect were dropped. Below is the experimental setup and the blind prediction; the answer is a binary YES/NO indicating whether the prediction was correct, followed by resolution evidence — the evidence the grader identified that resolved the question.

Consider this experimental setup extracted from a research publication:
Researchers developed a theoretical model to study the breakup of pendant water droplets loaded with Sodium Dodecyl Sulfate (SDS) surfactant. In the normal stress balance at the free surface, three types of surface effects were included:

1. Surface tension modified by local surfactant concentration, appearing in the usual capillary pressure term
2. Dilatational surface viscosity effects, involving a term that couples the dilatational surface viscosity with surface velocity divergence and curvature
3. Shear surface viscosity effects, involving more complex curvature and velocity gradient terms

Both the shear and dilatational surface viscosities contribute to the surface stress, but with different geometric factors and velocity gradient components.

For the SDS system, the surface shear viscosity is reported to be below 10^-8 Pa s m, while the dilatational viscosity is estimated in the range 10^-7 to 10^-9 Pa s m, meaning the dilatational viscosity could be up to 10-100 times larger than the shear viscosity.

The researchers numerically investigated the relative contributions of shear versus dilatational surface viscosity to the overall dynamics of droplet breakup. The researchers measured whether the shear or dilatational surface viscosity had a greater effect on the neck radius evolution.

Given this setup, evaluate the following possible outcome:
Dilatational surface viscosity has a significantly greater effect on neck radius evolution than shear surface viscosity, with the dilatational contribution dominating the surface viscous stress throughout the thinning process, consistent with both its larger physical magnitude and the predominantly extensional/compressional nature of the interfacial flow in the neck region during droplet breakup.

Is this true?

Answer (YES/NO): NO